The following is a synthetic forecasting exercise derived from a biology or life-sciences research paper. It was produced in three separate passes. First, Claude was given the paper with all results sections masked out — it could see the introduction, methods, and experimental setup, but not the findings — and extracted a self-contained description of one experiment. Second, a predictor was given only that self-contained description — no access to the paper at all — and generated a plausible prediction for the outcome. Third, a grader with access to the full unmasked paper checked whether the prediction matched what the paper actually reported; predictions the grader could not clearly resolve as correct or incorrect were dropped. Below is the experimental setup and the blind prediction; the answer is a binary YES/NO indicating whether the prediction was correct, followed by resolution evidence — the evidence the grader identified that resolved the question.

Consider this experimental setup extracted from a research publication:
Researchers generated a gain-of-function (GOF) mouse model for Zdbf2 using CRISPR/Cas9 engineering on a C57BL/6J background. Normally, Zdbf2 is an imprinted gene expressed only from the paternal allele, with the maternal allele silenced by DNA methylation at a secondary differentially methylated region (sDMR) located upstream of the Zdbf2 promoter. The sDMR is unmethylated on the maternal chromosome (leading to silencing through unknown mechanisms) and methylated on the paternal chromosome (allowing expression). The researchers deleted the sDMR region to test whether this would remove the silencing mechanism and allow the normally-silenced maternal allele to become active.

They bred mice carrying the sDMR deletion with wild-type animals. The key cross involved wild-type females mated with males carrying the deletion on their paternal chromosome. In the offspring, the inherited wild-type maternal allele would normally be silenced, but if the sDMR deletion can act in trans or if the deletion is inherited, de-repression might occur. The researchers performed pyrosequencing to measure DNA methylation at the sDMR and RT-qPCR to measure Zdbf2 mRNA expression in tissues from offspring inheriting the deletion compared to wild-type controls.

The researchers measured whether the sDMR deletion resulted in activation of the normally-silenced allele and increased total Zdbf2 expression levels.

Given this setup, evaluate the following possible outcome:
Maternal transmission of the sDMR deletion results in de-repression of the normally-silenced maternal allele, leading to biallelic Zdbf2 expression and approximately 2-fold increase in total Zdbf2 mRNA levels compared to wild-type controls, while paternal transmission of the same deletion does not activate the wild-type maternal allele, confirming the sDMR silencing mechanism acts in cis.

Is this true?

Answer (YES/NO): NO